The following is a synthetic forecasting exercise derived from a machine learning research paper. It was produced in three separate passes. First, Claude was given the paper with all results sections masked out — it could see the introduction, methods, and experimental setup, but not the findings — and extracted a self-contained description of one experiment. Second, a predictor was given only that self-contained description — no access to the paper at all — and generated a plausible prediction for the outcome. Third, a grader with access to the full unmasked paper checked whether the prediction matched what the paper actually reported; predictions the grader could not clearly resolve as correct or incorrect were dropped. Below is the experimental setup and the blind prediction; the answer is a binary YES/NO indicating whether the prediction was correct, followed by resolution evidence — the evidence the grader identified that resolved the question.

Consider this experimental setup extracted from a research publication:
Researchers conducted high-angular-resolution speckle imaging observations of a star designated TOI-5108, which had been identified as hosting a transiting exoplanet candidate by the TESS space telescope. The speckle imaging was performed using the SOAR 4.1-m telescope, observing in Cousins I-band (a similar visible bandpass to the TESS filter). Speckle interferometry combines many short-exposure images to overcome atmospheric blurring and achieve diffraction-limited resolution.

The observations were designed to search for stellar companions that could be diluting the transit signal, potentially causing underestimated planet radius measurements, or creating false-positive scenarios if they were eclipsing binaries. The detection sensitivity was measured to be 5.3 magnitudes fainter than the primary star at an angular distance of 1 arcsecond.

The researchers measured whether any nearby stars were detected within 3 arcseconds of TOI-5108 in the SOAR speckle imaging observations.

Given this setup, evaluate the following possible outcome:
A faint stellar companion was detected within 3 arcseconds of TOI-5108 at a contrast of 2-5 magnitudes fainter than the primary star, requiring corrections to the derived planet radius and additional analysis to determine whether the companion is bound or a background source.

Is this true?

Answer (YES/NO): NO